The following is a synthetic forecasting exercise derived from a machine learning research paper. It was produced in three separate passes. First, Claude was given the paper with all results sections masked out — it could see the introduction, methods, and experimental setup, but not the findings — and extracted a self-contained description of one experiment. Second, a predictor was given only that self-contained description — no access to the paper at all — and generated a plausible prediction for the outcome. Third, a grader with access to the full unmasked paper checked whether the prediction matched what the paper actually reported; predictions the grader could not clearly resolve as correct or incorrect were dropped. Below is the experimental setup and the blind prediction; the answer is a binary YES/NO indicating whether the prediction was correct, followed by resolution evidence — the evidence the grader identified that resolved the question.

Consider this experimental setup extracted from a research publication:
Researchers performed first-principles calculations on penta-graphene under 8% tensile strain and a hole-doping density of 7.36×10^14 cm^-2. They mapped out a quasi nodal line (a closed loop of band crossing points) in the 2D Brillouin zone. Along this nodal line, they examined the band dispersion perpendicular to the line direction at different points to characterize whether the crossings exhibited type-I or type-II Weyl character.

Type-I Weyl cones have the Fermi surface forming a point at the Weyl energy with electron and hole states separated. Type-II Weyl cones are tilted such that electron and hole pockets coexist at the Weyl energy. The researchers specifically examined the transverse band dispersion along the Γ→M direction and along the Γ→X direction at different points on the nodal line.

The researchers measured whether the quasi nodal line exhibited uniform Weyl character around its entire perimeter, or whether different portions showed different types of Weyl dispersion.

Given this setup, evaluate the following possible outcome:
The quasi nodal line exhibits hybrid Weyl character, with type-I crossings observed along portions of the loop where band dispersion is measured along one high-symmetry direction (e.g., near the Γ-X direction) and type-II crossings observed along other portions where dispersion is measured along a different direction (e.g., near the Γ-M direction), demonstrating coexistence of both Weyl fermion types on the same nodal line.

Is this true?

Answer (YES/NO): NO